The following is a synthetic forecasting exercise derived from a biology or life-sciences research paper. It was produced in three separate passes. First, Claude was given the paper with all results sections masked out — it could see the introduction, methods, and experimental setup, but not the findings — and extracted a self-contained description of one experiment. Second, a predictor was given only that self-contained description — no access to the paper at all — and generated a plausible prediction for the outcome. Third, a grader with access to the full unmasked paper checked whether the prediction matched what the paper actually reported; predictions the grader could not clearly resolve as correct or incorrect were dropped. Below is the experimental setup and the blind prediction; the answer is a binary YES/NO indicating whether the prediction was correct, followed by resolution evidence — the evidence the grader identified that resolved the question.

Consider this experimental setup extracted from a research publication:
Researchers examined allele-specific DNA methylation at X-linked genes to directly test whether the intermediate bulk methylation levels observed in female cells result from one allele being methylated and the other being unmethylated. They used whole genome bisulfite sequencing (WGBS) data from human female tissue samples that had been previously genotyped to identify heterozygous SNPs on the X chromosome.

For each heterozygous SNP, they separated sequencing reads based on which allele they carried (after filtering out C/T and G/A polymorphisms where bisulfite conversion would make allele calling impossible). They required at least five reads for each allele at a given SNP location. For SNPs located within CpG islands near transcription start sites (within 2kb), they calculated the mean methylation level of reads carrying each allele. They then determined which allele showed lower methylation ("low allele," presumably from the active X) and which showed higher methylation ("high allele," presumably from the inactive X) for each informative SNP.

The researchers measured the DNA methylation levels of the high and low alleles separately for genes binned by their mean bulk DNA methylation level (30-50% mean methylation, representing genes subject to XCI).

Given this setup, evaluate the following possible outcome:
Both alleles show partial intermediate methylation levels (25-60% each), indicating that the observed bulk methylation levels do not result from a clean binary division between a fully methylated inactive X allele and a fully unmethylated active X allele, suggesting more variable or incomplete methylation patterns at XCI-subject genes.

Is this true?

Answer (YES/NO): NO